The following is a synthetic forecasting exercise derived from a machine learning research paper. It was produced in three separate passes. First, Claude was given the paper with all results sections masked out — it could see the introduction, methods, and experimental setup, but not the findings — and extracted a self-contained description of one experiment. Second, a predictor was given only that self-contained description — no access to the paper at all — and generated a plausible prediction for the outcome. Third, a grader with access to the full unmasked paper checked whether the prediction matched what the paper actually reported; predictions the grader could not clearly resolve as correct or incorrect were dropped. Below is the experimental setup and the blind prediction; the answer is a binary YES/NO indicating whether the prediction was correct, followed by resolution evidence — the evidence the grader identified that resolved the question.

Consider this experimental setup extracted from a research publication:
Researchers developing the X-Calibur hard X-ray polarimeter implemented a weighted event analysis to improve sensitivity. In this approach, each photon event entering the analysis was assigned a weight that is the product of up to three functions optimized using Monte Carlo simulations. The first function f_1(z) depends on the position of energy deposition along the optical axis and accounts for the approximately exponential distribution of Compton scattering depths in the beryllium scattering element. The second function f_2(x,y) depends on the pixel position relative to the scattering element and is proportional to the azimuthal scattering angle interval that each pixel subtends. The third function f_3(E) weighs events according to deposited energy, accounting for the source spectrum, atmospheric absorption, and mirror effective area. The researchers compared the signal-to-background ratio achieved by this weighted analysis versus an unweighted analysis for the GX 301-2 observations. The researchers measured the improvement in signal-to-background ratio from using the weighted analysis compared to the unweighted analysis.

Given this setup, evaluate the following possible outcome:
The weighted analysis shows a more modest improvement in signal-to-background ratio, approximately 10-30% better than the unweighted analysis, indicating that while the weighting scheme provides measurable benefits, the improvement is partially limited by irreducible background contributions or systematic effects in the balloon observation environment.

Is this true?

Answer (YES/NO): YES